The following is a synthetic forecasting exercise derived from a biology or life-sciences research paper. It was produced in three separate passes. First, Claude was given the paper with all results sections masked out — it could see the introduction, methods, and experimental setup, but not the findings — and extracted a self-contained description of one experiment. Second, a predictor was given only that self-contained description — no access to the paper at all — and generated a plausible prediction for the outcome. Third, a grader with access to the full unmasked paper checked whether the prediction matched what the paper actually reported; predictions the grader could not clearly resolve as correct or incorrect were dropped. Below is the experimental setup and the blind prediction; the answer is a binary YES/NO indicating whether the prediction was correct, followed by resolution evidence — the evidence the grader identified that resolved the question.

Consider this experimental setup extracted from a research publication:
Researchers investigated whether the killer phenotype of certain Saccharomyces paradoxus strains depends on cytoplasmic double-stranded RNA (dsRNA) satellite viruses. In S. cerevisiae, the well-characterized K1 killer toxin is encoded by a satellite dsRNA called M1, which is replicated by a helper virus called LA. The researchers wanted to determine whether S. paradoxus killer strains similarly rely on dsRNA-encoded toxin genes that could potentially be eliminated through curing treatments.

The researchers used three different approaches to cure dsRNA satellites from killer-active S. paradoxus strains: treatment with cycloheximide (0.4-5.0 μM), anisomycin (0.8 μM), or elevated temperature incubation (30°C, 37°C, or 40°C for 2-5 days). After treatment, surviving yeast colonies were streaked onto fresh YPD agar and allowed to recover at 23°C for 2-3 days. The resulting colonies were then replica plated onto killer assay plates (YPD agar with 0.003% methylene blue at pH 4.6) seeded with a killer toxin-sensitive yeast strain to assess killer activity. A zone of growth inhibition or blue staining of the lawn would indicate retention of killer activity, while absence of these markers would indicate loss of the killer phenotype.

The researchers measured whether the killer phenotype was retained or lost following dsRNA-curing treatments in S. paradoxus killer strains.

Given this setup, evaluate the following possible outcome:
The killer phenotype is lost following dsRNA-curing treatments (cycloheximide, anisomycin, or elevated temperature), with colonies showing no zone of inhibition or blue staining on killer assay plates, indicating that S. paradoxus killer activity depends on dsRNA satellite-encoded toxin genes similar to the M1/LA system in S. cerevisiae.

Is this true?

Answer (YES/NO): YES